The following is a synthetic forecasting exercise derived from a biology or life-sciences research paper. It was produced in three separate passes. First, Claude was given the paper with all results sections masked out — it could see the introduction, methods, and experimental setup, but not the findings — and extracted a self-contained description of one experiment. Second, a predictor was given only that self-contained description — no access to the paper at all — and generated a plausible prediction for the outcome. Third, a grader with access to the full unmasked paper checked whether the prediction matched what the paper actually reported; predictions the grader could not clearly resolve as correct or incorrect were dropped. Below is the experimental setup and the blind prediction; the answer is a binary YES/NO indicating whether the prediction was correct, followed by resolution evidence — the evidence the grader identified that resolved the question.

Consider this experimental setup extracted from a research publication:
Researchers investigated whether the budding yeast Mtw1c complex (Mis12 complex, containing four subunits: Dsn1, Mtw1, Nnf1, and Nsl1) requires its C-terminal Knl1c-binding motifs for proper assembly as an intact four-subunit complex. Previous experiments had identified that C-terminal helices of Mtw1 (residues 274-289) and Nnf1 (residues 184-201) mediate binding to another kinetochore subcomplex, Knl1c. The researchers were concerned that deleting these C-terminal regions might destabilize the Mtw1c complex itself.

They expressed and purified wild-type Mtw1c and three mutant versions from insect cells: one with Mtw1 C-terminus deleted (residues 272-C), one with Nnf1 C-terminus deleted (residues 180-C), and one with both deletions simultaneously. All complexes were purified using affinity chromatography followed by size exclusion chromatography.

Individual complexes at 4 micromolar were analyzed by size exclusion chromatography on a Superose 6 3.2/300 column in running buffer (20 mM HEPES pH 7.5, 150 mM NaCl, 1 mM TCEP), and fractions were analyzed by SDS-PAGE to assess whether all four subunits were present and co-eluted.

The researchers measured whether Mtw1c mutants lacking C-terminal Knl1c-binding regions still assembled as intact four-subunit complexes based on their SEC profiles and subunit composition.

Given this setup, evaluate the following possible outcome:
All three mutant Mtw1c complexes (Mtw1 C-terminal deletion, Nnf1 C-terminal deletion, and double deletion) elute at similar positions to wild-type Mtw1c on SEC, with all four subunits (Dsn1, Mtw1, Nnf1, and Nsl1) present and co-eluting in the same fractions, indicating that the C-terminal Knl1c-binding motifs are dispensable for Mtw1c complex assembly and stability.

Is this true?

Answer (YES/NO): YES